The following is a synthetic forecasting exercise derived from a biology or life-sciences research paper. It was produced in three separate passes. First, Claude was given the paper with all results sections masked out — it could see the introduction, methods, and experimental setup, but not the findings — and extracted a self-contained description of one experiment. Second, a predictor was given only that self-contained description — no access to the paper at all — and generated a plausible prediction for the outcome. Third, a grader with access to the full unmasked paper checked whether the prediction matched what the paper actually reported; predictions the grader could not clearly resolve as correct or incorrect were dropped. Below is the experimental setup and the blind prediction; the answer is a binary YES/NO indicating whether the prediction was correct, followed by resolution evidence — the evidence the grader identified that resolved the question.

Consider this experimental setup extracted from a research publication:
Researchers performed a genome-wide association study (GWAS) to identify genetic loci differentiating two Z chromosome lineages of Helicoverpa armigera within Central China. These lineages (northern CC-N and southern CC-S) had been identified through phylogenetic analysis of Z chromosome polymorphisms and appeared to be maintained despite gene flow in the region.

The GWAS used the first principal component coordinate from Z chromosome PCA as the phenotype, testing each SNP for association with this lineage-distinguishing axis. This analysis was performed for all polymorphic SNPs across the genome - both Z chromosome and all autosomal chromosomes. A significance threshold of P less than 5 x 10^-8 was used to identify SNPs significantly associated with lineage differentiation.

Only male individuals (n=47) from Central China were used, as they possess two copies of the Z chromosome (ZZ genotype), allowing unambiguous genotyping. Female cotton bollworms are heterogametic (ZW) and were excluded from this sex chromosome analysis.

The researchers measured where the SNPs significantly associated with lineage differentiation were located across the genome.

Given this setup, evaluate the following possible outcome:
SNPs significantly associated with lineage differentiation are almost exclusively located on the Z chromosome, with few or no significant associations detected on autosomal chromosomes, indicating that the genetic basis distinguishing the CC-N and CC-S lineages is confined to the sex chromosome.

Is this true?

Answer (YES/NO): NO